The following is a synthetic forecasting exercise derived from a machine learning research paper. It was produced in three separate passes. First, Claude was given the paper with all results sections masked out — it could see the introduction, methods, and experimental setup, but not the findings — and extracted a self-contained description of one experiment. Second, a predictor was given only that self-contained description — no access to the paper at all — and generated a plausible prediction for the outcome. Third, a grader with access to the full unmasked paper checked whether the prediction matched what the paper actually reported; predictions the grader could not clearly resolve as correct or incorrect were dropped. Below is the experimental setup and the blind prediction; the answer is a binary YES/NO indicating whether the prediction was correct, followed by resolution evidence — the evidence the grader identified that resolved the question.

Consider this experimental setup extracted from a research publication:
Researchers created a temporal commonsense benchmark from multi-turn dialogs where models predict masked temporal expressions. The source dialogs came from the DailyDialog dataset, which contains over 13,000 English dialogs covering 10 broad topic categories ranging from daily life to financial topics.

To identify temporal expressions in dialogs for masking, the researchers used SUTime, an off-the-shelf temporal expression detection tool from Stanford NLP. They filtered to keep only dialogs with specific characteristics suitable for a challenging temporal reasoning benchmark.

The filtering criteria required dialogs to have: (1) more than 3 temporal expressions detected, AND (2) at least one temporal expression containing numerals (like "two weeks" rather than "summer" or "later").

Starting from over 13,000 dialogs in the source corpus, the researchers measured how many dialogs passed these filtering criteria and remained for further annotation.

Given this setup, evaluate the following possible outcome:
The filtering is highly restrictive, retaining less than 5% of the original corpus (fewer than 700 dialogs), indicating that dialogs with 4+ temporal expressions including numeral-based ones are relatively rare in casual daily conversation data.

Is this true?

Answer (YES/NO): NO